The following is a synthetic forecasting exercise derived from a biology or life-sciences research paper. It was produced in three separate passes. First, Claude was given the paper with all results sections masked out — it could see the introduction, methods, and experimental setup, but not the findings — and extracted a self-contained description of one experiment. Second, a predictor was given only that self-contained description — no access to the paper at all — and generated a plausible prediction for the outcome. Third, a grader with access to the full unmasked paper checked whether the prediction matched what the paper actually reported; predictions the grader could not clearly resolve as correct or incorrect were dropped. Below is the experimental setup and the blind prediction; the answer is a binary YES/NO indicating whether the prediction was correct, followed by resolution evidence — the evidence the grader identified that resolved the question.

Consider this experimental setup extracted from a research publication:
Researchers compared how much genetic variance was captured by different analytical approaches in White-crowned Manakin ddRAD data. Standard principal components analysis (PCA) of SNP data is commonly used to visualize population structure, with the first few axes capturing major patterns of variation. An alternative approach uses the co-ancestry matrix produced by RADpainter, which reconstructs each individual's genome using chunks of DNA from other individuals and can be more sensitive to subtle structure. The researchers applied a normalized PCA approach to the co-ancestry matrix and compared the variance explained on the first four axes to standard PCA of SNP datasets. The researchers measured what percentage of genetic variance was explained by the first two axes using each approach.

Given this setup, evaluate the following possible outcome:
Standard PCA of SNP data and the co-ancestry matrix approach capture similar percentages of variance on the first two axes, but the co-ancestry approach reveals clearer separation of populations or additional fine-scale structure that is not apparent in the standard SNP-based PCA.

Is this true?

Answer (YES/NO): NO